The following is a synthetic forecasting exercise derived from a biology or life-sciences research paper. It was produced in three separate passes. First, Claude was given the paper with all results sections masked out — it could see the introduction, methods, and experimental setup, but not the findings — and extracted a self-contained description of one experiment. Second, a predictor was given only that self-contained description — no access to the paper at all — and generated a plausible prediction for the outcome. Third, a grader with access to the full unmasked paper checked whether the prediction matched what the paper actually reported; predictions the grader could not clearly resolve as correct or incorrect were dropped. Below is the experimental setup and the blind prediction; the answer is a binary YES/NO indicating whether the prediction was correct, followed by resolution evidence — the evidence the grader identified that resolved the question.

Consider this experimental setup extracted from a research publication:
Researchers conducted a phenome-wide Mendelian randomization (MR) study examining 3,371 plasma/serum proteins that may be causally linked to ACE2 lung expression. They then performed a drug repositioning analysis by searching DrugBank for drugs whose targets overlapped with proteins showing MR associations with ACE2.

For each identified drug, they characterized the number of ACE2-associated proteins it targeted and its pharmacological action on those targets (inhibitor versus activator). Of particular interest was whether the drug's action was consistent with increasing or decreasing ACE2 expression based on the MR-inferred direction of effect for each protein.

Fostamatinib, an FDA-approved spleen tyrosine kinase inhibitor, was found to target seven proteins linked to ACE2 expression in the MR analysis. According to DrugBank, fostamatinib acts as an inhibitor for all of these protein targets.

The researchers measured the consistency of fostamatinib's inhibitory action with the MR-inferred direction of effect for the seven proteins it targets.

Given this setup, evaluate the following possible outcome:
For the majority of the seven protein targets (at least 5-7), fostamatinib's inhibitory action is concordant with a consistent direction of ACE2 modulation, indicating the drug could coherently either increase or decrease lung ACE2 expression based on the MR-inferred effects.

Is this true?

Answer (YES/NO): YES